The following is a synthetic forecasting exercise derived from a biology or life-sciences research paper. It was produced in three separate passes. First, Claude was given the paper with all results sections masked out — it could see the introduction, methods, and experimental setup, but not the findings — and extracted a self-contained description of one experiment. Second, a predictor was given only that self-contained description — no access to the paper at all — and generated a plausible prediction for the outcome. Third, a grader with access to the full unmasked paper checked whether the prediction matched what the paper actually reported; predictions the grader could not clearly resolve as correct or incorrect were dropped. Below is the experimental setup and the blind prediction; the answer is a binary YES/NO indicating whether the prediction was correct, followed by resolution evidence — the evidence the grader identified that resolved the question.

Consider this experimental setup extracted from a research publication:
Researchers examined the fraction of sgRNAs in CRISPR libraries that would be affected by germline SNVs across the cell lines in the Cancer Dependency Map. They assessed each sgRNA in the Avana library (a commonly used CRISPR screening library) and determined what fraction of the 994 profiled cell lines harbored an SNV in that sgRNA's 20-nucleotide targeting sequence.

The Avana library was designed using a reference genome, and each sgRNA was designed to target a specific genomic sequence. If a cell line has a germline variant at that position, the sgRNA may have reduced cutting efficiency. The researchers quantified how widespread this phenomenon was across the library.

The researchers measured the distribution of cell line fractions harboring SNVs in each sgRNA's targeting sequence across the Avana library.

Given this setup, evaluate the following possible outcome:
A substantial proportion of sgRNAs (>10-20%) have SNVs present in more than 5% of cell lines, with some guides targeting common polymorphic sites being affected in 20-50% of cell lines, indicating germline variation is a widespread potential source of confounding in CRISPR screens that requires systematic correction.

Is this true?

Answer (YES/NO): NO